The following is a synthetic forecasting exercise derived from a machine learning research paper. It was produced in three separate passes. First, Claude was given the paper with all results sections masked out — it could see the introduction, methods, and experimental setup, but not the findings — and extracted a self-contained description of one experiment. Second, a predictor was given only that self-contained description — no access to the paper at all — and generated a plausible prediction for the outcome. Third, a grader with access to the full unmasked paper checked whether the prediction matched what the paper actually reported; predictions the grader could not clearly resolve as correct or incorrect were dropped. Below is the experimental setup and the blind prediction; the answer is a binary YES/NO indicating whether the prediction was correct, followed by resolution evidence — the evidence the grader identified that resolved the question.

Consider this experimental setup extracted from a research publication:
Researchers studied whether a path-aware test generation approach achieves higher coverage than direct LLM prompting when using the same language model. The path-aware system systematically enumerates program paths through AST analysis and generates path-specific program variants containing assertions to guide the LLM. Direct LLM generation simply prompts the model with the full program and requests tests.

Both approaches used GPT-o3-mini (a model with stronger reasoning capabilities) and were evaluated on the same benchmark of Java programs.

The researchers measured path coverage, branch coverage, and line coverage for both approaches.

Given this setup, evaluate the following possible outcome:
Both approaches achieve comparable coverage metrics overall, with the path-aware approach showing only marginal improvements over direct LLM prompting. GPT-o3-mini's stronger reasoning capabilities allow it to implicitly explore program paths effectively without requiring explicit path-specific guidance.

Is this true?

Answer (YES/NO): NO